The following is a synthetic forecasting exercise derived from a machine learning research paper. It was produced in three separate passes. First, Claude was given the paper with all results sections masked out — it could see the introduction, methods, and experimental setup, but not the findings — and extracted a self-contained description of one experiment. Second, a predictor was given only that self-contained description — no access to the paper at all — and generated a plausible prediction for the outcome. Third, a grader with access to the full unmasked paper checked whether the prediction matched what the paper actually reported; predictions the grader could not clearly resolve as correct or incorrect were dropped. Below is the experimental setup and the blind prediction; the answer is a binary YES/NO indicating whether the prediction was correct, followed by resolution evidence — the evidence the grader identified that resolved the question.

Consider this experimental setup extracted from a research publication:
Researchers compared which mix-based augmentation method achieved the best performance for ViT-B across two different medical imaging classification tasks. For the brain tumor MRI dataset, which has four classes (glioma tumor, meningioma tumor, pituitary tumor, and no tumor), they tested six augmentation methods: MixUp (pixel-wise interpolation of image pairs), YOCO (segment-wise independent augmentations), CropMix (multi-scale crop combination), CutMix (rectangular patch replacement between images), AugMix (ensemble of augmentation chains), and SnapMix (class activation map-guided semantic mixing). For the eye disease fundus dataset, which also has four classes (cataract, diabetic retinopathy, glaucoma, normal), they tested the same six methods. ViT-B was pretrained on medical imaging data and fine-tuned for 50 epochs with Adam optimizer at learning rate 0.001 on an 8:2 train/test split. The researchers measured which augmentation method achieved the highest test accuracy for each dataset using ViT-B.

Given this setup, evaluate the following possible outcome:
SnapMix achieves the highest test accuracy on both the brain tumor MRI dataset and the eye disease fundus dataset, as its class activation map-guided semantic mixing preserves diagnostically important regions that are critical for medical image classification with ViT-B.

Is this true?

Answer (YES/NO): NO